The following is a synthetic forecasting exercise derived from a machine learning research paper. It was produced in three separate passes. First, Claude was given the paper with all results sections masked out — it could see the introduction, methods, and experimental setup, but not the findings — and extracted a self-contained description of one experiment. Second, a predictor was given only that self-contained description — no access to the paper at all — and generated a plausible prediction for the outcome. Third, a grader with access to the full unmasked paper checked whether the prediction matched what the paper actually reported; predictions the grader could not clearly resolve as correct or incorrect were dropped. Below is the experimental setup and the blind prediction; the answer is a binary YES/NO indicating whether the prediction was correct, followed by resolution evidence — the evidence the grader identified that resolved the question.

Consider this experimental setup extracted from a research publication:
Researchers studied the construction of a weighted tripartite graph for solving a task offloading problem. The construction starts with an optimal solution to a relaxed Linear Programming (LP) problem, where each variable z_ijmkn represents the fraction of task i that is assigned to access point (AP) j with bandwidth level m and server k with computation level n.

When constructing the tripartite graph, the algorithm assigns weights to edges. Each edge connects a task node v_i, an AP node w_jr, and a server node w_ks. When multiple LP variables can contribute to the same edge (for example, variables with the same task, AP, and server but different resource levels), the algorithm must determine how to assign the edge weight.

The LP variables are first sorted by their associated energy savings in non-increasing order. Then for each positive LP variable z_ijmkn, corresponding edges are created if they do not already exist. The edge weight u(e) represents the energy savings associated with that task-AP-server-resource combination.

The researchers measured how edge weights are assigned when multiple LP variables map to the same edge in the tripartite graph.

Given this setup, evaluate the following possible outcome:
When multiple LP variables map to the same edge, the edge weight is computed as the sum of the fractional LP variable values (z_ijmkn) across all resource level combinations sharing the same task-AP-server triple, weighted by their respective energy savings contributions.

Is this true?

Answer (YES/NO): NO